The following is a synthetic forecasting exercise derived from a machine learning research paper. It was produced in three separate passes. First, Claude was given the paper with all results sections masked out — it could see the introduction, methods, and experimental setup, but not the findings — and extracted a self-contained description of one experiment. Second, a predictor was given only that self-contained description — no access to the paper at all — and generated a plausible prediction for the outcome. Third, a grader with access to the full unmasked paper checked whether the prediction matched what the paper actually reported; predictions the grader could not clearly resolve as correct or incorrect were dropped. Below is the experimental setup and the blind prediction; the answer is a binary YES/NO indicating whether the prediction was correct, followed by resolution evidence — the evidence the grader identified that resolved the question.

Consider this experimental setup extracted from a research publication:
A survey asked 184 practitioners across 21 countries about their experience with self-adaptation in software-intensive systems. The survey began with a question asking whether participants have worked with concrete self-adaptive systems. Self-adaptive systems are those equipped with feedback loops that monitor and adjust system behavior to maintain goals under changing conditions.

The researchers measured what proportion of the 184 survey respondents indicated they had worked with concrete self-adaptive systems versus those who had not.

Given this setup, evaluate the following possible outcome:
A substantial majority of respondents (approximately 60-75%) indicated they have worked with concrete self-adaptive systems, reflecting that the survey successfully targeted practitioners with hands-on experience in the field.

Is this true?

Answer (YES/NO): NO